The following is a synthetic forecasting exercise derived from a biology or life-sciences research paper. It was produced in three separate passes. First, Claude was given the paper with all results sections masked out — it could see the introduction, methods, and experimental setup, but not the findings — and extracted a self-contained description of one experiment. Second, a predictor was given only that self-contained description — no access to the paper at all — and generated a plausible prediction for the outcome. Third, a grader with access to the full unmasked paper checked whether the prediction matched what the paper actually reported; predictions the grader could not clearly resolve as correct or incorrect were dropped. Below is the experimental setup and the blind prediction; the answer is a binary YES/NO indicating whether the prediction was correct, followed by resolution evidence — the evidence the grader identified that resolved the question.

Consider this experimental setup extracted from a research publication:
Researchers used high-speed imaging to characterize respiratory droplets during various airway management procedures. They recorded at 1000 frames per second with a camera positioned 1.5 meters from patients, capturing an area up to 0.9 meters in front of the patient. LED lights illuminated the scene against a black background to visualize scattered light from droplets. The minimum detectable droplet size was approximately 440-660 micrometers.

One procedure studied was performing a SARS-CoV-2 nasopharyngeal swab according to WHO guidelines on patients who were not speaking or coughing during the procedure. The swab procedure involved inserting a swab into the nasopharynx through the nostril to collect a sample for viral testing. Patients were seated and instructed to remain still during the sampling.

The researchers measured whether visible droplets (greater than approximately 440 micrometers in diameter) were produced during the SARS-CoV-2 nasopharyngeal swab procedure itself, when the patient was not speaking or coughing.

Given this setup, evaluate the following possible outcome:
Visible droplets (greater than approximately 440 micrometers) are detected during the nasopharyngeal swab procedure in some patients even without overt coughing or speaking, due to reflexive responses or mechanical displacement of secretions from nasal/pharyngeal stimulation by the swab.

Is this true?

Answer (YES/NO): NO